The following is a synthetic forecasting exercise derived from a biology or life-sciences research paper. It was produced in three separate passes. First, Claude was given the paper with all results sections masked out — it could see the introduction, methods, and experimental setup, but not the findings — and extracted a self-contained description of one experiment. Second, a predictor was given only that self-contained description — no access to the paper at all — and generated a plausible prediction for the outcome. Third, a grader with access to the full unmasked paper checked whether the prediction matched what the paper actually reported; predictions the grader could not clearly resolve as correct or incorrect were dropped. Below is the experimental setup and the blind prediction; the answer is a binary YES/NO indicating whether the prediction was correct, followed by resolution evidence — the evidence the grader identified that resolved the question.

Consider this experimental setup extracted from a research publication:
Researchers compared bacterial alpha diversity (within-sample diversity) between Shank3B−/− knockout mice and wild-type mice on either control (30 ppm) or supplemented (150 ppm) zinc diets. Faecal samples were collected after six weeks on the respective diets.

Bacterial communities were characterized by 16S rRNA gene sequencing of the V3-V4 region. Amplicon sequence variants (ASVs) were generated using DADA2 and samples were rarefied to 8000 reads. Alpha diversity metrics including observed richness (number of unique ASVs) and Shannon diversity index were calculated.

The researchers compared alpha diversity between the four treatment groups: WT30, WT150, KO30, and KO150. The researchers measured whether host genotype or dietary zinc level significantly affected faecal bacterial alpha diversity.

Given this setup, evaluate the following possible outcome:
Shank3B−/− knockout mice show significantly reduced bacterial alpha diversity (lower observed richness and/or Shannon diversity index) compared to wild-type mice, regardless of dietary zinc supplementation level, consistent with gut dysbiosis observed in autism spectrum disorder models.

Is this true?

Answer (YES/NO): YES